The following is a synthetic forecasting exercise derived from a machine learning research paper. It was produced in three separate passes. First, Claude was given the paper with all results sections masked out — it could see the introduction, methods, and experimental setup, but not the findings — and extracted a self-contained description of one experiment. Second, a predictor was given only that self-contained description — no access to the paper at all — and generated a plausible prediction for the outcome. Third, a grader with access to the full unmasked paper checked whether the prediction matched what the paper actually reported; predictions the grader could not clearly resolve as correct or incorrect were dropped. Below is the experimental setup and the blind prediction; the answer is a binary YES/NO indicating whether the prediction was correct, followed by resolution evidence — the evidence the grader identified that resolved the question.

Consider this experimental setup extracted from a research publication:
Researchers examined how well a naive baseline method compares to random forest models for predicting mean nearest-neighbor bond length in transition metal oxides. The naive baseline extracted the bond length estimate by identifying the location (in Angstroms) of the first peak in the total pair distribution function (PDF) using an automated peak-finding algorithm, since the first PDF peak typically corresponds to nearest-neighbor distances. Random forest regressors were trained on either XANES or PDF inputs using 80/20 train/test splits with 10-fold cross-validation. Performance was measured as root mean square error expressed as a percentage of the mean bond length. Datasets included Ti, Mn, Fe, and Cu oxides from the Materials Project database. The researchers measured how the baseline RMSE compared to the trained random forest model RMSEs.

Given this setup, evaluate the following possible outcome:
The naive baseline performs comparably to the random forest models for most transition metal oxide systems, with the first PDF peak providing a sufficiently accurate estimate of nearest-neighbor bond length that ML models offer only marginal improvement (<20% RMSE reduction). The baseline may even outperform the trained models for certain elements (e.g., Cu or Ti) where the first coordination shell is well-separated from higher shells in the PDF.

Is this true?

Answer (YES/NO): NO